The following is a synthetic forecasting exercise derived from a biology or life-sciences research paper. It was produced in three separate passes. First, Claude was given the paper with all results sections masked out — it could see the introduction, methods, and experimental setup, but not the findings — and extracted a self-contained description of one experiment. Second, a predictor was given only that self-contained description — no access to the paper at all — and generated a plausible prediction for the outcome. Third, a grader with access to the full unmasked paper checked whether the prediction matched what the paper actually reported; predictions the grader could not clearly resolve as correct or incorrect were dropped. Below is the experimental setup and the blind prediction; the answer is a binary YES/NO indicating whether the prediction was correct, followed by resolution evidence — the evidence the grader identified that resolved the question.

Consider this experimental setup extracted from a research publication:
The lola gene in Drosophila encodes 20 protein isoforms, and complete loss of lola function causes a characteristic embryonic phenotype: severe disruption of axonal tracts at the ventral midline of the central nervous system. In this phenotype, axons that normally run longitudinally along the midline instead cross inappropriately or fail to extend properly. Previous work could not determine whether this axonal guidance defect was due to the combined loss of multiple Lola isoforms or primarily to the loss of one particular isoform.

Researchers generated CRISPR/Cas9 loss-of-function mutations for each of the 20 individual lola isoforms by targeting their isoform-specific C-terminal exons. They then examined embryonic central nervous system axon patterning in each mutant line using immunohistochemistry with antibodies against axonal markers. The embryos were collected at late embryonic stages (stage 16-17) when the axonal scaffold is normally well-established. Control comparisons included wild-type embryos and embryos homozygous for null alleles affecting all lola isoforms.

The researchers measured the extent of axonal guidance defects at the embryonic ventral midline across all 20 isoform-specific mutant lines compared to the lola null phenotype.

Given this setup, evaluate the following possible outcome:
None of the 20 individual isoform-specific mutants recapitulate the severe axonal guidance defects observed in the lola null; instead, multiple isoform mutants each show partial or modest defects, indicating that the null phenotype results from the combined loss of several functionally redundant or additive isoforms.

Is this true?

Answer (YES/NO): NO